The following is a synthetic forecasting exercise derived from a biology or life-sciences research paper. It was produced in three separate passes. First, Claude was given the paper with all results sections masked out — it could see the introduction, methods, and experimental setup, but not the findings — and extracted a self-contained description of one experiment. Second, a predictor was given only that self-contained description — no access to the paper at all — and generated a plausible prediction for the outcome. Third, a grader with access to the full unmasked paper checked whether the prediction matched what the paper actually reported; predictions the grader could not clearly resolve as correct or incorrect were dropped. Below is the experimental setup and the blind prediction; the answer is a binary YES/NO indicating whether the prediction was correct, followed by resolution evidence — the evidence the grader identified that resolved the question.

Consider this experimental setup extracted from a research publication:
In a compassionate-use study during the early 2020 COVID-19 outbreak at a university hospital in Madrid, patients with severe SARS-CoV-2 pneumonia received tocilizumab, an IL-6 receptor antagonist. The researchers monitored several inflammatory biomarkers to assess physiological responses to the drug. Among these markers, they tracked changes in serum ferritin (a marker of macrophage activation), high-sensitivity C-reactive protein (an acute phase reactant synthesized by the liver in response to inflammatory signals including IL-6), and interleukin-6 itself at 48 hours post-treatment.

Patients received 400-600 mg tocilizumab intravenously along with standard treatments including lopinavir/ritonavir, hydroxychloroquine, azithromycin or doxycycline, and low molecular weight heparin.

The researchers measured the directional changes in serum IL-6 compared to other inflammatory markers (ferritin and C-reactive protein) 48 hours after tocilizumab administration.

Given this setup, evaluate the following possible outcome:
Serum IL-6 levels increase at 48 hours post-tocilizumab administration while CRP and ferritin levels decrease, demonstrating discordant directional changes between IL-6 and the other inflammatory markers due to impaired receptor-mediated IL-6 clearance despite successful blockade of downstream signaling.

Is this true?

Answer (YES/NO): YES